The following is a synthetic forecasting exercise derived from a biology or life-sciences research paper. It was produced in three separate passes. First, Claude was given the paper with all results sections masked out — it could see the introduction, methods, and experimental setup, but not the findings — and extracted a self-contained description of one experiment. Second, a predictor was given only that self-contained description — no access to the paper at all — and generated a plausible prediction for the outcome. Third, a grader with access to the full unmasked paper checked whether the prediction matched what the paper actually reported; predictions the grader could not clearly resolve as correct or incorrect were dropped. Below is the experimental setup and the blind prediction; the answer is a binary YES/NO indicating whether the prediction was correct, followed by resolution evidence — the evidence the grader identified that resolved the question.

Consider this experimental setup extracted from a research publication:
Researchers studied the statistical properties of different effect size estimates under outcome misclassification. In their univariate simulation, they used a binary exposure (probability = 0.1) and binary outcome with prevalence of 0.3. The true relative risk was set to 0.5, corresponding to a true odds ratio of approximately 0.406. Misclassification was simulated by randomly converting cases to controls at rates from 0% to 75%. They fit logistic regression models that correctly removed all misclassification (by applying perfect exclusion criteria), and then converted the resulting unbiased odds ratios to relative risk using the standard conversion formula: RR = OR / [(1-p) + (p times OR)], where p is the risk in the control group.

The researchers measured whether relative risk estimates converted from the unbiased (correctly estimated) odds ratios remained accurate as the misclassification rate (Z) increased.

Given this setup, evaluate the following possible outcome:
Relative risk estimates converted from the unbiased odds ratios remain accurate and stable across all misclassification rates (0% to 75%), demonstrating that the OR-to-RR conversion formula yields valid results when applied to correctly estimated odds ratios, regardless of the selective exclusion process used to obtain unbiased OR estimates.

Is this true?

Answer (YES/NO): NO